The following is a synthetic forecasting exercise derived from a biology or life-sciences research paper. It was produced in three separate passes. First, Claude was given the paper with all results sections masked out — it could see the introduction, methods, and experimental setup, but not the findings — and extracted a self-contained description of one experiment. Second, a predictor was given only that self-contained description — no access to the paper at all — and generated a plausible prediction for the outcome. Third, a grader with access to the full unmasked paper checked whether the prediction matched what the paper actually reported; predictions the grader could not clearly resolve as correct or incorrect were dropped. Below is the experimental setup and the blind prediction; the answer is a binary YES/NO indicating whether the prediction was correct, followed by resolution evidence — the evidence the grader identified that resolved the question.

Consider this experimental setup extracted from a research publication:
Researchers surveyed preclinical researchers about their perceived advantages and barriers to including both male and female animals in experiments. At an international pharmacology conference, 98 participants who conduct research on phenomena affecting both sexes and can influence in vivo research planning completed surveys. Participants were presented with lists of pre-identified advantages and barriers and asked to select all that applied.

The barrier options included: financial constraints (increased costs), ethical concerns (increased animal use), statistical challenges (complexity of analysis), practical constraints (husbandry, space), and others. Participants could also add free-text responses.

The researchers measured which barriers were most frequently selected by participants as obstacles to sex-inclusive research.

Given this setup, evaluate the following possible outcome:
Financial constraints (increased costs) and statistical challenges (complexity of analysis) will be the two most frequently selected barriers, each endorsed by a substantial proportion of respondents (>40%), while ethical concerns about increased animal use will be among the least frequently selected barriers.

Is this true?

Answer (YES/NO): NO